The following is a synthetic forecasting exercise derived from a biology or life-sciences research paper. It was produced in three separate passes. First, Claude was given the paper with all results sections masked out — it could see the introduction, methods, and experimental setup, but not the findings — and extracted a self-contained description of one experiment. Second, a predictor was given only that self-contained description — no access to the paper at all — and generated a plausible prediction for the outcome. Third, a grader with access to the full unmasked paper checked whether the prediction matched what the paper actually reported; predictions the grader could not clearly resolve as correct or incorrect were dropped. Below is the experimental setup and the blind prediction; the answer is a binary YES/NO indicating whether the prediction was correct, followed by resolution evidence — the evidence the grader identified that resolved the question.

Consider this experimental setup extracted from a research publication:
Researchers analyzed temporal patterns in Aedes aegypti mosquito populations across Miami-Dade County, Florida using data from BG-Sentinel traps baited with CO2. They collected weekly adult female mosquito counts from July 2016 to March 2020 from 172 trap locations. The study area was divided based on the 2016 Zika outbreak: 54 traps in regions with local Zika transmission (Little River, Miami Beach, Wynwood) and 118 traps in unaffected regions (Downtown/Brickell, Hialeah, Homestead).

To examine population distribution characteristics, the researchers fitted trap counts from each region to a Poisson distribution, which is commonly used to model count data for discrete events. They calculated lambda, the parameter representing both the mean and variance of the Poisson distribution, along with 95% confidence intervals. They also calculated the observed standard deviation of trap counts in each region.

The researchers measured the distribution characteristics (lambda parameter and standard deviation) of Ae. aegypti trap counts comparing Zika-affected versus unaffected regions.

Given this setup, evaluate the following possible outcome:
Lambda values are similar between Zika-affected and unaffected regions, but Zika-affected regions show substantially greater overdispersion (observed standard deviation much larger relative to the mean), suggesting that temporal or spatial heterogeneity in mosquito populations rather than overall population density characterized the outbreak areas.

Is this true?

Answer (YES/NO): NO